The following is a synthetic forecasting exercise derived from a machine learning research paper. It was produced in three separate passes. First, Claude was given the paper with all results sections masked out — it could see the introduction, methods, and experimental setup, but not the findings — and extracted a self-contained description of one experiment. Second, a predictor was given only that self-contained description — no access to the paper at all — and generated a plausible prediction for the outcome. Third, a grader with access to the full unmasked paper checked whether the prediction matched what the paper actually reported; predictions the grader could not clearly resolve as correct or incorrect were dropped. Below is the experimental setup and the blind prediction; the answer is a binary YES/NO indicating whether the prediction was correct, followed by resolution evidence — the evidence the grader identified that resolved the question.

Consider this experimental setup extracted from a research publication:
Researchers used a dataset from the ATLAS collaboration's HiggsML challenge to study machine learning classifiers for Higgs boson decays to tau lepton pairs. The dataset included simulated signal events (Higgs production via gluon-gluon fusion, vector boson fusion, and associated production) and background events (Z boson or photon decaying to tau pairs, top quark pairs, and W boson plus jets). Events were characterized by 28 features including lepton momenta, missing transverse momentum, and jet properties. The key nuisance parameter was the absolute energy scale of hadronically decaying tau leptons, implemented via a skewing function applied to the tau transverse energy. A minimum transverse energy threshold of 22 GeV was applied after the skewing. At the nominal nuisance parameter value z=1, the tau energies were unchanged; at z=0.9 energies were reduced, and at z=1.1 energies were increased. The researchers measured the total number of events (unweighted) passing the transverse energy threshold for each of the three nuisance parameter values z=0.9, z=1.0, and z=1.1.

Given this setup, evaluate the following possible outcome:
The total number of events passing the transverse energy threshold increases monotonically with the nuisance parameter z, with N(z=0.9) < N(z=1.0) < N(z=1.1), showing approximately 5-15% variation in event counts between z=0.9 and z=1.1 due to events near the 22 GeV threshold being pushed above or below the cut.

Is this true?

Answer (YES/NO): NO